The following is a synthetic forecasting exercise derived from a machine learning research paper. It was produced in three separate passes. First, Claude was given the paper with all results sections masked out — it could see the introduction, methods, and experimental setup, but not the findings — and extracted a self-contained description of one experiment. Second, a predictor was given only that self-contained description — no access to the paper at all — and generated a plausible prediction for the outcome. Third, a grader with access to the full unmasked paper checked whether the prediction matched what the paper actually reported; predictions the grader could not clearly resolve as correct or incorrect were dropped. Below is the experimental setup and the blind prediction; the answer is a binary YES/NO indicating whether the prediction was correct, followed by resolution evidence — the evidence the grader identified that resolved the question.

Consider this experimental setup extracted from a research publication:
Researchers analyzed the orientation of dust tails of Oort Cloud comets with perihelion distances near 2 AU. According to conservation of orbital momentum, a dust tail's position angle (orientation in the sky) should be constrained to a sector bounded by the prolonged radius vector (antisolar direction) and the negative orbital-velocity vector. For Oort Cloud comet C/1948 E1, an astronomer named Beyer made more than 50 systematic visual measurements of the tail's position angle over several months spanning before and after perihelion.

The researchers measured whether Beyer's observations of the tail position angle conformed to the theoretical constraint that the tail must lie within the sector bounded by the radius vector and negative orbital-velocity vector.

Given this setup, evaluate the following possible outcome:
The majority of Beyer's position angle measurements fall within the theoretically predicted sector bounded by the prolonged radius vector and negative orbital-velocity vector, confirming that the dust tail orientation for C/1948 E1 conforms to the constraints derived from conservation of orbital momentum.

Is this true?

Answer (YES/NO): YES